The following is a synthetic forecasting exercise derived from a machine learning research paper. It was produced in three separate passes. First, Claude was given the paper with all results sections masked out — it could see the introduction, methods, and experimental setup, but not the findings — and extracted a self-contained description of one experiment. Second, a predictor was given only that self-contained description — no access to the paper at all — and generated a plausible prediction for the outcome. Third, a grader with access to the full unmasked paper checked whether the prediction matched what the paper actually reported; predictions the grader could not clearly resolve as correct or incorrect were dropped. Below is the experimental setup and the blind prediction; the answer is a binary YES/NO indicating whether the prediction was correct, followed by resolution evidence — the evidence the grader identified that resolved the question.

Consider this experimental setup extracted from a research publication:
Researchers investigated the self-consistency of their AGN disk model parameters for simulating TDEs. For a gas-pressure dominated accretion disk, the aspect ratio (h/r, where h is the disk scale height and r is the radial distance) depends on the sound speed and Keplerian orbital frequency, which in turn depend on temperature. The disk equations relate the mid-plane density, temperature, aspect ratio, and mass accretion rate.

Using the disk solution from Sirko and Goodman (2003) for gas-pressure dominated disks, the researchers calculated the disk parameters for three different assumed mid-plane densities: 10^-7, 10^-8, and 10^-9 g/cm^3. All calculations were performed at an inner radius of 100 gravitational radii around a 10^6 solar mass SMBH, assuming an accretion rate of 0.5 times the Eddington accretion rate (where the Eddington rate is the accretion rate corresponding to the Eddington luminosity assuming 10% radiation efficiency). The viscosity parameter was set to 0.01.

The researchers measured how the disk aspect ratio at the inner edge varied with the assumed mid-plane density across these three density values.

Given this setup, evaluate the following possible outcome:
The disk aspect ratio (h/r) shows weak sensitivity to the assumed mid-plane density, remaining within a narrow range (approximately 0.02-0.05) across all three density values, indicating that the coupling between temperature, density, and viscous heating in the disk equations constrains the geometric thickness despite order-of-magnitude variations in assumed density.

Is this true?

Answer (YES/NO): NO